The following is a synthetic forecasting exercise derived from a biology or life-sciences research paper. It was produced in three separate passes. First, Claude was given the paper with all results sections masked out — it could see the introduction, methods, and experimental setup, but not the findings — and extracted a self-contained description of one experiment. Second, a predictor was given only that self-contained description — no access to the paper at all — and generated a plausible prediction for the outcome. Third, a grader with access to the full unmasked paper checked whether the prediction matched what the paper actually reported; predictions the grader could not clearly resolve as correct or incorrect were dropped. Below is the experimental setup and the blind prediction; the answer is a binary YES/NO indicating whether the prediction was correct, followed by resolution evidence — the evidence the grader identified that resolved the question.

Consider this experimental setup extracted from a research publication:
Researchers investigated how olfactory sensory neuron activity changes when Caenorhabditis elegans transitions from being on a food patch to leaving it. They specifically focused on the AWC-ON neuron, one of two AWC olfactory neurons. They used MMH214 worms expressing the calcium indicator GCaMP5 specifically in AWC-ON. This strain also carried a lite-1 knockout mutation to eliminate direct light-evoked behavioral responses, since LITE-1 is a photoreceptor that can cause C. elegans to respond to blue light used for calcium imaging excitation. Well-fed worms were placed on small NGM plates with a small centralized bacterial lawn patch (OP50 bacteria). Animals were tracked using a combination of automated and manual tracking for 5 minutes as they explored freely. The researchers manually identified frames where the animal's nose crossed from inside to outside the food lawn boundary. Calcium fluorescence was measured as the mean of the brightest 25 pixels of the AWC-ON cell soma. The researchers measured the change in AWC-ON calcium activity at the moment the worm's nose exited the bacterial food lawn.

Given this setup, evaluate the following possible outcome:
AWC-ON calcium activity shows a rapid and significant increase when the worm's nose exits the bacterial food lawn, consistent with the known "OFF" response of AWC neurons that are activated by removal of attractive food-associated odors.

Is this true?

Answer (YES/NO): YES